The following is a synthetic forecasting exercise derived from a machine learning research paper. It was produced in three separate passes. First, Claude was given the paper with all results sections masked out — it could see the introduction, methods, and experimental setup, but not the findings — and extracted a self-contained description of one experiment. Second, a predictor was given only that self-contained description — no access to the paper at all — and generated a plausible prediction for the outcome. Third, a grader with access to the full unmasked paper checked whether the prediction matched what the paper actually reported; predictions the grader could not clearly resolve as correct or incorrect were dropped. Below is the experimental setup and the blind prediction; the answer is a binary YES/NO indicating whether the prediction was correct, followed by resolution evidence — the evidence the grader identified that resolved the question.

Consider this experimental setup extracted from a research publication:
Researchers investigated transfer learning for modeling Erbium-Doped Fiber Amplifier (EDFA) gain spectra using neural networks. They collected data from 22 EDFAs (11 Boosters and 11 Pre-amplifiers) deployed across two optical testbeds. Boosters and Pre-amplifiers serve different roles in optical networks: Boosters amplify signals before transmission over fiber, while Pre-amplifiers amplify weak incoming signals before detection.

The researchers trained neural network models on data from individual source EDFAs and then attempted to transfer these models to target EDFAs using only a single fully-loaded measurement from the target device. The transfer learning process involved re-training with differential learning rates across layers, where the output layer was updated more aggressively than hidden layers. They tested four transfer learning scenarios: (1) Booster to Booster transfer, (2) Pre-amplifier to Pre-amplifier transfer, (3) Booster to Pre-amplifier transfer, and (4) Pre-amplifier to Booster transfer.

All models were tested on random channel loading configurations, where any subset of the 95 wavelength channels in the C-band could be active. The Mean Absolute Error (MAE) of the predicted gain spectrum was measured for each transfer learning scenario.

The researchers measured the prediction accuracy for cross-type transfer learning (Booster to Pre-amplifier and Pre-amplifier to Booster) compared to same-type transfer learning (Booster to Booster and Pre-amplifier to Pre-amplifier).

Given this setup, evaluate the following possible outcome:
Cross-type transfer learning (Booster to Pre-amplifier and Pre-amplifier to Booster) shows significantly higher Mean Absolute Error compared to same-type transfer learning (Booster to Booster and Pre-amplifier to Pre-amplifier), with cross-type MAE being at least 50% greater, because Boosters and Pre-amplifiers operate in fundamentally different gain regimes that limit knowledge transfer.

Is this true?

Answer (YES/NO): NO